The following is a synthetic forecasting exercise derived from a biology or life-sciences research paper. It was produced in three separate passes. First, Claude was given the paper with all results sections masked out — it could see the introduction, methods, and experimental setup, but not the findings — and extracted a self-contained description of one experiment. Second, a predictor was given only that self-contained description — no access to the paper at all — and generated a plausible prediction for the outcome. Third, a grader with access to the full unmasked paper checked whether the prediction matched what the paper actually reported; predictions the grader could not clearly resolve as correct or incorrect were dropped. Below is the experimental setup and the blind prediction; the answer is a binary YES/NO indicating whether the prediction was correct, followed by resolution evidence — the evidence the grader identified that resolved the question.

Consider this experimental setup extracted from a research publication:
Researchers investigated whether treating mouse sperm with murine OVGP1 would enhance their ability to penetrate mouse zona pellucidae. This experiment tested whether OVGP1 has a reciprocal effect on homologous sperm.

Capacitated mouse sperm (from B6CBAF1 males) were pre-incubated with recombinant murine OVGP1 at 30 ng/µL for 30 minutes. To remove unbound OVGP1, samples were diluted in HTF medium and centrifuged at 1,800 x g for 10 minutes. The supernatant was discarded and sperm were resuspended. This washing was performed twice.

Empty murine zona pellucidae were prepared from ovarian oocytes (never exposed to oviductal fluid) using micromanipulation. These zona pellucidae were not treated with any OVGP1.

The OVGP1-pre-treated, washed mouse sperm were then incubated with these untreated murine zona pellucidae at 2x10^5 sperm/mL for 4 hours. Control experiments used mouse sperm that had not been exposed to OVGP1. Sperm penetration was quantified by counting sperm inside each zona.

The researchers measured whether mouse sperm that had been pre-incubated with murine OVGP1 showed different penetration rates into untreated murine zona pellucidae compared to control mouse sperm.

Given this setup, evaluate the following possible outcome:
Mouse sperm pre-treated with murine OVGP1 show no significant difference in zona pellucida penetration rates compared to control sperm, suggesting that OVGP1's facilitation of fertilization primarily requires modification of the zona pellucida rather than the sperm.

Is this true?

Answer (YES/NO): YES